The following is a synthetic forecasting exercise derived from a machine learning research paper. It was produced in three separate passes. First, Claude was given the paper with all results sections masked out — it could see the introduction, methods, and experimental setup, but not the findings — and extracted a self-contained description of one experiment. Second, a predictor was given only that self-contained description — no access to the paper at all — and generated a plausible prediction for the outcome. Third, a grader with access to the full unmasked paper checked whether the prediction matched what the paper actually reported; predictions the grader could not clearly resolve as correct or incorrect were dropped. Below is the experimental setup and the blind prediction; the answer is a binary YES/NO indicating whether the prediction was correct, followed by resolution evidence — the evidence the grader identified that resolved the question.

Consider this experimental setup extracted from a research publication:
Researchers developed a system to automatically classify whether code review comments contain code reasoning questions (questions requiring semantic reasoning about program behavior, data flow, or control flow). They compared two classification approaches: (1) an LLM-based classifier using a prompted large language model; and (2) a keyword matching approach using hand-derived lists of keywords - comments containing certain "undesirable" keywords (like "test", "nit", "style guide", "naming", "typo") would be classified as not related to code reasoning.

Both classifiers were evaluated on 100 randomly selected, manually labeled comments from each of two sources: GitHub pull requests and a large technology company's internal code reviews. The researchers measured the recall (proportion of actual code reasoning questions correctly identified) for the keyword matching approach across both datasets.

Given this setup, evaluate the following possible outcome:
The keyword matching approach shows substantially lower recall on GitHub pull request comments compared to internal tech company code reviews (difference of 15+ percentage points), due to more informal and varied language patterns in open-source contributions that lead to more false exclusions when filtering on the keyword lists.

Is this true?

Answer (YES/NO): YES